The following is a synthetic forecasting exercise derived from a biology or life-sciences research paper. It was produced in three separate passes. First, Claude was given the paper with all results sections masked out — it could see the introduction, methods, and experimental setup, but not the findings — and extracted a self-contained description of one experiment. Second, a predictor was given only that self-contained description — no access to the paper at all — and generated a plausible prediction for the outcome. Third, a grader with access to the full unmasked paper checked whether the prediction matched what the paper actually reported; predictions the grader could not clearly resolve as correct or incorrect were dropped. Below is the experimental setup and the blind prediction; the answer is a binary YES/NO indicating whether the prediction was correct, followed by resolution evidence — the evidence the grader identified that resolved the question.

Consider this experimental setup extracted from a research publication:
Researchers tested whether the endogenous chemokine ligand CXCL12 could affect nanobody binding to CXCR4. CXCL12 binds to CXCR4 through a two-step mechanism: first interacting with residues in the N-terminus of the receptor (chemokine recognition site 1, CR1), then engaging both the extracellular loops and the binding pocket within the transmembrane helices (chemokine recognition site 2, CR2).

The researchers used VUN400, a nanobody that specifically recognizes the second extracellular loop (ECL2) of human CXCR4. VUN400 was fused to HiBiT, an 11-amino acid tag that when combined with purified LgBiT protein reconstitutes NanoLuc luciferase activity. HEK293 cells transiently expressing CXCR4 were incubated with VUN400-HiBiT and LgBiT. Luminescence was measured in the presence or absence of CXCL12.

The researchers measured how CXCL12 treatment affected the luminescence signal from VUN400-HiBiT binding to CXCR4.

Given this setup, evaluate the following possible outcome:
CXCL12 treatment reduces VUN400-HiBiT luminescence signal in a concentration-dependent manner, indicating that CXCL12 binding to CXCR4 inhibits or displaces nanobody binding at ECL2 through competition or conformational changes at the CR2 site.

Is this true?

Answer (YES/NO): YES